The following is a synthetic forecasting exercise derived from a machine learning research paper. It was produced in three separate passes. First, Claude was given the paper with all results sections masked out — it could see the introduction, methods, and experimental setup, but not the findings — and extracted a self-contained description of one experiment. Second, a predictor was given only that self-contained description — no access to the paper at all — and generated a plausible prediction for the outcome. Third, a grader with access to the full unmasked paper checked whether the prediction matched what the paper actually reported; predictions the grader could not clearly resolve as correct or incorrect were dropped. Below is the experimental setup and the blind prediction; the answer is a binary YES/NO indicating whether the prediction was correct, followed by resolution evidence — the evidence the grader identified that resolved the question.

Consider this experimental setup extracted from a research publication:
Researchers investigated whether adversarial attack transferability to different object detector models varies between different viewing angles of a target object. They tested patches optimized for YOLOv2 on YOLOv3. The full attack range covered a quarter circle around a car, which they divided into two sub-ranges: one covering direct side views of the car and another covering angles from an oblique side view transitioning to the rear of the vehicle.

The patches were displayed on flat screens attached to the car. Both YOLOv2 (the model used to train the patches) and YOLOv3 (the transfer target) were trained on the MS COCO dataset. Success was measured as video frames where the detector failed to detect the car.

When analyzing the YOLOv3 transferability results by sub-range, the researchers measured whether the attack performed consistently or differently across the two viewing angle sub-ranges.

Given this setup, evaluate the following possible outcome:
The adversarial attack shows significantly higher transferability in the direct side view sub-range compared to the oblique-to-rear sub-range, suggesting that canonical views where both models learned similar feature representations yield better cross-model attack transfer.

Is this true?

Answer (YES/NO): NO